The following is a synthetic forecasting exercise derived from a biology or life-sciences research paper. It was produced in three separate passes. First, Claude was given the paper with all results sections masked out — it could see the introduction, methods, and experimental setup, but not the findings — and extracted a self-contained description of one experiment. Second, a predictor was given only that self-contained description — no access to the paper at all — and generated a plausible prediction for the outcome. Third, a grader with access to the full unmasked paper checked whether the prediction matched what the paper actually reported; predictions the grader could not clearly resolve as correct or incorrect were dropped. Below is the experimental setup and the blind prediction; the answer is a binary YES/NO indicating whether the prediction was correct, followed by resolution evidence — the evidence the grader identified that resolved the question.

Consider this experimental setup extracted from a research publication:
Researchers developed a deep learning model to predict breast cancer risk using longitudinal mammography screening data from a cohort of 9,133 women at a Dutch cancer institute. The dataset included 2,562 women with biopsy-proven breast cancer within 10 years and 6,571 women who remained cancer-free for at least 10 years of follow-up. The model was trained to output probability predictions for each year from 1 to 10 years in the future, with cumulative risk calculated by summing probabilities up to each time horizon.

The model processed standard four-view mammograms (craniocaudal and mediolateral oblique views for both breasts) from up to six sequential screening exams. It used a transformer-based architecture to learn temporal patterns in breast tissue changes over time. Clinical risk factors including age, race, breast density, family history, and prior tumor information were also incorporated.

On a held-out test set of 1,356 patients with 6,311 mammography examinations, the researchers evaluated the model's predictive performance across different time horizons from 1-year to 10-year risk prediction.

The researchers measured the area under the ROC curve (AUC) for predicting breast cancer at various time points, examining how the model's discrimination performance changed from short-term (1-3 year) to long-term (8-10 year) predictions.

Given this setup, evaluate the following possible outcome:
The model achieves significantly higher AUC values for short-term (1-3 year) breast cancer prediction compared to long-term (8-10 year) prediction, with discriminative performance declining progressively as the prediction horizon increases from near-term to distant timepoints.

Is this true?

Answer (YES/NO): YES